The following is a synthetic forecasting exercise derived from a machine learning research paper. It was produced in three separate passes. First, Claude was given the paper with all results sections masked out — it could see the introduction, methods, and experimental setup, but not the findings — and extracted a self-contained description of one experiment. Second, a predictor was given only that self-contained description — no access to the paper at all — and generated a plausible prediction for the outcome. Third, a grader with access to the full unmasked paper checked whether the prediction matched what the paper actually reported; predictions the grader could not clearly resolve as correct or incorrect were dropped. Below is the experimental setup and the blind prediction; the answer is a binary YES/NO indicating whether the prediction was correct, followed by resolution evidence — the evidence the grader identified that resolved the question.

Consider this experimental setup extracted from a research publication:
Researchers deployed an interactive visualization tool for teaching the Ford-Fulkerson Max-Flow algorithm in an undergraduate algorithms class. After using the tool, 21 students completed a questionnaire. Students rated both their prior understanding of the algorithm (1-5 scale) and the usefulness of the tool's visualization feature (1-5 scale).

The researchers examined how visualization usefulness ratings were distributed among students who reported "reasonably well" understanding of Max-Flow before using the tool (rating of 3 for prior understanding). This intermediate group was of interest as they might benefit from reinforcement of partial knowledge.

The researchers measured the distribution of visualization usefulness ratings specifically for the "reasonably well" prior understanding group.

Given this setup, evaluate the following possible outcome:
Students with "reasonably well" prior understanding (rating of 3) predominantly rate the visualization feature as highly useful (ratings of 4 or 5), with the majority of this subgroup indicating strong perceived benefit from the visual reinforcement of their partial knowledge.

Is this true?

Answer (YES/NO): YES